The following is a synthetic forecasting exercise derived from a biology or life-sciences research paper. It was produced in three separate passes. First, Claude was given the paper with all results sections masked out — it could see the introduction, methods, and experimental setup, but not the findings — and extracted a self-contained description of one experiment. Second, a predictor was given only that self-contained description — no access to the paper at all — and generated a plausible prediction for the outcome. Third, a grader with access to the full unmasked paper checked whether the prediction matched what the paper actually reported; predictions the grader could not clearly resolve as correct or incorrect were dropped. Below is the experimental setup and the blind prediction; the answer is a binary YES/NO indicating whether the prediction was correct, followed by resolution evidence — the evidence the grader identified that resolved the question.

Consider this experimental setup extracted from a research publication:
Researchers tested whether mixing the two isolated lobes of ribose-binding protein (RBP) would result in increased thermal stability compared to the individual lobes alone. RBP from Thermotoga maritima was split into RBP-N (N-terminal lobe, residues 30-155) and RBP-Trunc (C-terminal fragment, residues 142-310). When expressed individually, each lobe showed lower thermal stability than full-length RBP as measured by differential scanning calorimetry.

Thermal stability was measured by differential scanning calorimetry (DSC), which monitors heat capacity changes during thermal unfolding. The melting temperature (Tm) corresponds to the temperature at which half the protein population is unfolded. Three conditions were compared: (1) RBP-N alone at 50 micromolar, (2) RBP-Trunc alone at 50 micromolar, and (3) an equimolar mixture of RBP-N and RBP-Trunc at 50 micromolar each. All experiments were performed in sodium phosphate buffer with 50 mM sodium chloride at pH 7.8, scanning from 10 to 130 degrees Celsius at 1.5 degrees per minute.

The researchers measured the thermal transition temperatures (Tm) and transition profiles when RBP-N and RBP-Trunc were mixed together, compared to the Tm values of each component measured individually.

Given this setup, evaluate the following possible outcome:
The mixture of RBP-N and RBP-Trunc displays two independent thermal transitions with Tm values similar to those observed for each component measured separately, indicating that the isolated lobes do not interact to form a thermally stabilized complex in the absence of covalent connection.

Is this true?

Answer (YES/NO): NO